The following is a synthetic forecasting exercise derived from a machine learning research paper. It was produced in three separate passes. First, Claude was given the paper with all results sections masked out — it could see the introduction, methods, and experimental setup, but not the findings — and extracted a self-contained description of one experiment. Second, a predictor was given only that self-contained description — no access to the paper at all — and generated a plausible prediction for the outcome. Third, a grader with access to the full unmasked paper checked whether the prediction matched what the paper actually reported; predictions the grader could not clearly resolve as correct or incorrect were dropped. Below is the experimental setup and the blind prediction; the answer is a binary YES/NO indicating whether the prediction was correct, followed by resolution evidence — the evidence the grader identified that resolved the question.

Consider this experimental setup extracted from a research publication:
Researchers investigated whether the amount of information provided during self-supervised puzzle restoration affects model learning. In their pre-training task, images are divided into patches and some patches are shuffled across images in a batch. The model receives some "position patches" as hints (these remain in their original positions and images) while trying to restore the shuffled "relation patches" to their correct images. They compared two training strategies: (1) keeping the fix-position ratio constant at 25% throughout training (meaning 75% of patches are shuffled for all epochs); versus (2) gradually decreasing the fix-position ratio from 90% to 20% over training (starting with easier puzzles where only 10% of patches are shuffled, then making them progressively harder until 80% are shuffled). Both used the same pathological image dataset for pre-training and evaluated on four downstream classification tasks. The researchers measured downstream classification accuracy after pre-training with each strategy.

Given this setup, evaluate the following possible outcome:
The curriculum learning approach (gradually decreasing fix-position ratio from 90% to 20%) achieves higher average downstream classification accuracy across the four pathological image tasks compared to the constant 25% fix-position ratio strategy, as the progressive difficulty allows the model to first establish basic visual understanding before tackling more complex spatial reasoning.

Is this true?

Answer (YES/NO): YES